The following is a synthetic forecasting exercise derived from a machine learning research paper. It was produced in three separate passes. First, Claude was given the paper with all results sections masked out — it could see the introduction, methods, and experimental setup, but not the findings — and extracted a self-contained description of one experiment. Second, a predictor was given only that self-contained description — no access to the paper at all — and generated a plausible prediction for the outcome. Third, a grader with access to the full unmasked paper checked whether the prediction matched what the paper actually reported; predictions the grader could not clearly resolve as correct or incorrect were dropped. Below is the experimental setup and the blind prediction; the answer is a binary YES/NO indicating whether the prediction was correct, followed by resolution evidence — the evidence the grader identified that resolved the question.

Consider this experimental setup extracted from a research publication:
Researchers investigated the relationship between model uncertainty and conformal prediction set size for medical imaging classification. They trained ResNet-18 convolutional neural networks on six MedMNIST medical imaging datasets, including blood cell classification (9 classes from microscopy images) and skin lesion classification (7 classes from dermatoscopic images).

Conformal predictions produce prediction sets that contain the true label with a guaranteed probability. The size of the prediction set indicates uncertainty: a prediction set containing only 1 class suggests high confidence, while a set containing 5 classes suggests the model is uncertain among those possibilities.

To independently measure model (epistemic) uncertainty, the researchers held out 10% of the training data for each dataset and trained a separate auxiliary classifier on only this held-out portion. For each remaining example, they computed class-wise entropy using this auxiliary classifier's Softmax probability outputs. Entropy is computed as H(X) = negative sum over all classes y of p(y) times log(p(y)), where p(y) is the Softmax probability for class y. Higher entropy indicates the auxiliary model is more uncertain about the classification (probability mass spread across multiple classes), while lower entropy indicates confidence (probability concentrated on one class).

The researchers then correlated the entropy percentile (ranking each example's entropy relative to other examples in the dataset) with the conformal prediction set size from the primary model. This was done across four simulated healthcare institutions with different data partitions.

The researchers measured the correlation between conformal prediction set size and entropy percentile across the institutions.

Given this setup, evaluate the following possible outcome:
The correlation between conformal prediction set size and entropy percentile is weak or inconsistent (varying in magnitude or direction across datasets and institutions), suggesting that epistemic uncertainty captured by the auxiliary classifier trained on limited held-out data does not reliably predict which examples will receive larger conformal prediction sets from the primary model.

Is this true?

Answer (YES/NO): NO